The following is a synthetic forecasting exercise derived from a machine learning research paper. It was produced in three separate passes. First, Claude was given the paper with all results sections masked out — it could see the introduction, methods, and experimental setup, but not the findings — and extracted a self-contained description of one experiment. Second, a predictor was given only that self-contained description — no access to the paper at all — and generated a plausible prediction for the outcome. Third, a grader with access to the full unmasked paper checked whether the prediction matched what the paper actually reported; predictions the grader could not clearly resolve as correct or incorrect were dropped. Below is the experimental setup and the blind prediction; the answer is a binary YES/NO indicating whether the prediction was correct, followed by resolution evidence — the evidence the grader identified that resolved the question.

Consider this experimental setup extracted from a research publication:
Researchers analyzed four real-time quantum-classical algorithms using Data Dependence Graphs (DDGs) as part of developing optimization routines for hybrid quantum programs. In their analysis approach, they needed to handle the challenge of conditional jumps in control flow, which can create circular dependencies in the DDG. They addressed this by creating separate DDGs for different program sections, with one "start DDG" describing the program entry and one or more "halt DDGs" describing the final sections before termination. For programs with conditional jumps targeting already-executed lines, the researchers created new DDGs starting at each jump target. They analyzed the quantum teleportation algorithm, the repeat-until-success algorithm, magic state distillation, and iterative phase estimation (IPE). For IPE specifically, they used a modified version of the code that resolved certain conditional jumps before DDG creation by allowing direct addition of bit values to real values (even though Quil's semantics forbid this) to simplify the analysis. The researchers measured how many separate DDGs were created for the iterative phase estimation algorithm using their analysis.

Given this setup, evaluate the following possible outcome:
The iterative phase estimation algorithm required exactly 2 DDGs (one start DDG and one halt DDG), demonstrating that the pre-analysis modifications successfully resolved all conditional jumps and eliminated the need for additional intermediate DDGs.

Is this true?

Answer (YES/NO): NO